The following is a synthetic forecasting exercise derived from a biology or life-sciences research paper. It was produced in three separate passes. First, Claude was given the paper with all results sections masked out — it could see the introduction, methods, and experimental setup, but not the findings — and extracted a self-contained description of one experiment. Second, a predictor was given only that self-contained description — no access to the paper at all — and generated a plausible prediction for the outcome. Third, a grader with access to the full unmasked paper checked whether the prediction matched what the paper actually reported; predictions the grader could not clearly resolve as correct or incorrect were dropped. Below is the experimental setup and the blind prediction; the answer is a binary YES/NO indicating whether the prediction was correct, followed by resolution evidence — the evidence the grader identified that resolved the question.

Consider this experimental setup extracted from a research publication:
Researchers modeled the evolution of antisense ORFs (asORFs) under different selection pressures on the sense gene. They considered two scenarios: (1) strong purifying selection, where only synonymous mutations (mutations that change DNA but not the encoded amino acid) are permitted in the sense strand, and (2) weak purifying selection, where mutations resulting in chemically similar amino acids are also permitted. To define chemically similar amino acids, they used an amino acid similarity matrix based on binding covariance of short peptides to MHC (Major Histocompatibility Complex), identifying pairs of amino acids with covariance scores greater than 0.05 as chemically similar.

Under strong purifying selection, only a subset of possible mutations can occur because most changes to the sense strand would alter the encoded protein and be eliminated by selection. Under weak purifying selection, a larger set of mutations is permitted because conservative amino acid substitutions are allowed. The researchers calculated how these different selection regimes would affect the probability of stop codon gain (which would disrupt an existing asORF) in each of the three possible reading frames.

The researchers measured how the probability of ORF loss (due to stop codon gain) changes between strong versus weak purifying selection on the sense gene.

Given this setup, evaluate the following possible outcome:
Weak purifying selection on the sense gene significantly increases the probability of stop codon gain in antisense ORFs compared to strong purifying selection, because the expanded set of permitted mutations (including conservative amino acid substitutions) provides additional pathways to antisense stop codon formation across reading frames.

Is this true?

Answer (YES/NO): YES